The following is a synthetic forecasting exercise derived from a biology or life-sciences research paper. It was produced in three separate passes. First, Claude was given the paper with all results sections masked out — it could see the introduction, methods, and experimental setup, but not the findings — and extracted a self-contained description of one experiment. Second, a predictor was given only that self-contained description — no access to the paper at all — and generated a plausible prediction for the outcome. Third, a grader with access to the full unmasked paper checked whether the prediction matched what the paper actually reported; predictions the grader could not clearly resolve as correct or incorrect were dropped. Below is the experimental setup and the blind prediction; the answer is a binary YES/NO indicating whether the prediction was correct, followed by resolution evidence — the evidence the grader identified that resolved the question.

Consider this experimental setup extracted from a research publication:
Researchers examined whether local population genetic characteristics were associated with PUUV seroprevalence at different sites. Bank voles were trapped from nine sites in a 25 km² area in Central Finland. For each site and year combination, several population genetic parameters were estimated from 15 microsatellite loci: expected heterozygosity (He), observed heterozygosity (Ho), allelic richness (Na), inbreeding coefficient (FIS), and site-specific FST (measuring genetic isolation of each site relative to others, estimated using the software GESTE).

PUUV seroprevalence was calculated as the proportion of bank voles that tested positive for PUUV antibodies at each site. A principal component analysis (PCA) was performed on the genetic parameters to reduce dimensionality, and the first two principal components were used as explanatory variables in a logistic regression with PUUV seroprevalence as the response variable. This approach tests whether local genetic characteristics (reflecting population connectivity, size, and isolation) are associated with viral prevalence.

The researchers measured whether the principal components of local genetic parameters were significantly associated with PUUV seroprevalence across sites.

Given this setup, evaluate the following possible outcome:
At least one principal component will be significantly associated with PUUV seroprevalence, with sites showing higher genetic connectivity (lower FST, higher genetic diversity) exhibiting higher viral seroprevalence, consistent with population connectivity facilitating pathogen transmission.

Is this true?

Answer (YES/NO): NO